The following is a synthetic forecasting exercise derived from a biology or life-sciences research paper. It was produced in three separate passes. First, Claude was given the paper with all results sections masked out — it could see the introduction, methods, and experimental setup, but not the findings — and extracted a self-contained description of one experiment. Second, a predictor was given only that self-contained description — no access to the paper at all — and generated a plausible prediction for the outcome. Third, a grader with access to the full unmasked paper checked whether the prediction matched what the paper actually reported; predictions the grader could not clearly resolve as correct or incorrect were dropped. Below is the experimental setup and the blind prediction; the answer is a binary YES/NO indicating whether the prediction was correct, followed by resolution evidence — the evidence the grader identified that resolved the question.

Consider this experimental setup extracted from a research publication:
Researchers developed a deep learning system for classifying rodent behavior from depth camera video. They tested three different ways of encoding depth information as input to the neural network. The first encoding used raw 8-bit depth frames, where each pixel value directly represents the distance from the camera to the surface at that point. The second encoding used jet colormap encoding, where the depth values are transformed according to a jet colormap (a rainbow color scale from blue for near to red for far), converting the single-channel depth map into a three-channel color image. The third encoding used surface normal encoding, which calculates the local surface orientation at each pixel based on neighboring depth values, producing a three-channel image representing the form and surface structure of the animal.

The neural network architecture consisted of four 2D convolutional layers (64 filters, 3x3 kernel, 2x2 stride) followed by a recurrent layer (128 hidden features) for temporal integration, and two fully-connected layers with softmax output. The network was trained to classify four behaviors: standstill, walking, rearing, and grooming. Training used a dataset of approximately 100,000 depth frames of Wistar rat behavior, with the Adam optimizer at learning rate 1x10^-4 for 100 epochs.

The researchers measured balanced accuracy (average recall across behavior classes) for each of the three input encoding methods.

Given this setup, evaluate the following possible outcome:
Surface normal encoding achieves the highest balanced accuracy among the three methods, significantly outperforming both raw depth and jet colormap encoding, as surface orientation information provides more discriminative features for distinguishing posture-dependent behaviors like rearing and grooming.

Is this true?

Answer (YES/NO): NO